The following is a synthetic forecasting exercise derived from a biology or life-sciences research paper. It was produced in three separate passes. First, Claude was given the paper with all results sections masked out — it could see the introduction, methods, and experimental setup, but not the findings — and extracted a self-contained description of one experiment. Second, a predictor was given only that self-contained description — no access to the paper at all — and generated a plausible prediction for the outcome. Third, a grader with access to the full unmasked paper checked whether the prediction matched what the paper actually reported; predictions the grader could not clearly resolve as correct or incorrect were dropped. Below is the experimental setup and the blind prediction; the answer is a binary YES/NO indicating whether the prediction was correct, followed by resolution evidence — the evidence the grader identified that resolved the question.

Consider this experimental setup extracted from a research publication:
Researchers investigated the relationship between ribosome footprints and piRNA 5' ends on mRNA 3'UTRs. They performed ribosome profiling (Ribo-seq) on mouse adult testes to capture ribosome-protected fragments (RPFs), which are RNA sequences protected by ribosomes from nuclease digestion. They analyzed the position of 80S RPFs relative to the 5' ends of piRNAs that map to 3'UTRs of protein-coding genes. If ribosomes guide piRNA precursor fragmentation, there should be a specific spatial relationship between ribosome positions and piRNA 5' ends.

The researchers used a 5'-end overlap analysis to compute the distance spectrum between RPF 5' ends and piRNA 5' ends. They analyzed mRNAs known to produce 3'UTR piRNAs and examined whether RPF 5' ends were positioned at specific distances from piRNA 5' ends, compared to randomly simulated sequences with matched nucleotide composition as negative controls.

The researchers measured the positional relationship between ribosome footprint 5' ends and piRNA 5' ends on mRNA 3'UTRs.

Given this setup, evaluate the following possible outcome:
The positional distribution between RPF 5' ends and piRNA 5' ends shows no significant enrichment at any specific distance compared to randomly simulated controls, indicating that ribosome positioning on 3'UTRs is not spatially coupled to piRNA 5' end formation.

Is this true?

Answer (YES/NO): NO